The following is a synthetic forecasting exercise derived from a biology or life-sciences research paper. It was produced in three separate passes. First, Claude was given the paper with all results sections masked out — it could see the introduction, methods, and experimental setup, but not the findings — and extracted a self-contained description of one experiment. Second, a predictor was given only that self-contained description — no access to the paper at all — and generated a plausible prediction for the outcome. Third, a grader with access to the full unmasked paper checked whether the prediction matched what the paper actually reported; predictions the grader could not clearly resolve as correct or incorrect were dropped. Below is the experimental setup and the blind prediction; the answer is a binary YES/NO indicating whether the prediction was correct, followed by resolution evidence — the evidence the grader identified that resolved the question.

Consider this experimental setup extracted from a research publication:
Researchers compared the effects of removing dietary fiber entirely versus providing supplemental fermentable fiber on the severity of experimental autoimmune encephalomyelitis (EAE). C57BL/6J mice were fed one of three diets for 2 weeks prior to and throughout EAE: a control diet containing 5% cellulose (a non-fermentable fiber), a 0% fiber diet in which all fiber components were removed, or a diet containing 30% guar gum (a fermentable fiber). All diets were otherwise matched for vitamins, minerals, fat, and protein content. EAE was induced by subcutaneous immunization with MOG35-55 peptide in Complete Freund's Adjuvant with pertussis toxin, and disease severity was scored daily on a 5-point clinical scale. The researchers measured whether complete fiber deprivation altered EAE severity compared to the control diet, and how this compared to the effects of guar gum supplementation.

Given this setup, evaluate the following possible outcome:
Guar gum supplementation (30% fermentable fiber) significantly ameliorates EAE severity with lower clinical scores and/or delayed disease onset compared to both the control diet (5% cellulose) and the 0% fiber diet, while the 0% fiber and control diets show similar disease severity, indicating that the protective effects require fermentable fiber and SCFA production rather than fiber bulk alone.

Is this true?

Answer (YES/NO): NO